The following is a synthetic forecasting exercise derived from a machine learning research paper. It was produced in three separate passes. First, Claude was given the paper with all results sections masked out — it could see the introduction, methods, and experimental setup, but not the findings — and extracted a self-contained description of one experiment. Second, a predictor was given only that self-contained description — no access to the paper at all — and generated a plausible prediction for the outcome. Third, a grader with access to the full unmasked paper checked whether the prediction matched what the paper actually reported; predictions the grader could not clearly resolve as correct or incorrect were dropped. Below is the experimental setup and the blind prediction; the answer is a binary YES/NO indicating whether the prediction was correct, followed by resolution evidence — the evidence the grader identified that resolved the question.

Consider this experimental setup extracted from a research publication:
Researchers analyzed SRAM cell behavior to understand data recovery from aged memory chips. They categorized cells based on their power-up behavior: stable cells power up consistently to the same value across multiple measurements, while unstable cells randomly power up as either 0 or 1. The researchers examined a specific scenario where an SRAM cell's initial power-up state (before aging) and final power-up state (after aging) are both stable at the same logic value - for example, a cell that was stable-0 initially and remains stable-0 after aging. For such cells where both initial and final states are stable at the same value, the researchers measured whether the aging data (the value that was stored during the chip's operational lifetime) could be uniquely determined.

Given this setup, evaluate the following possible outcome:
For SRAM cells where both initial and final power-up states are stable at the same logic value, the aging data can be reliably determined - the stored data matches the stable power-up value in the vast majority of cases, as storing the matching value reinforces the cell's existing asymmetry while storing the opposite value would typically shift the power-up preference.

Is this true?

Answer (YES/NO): NO